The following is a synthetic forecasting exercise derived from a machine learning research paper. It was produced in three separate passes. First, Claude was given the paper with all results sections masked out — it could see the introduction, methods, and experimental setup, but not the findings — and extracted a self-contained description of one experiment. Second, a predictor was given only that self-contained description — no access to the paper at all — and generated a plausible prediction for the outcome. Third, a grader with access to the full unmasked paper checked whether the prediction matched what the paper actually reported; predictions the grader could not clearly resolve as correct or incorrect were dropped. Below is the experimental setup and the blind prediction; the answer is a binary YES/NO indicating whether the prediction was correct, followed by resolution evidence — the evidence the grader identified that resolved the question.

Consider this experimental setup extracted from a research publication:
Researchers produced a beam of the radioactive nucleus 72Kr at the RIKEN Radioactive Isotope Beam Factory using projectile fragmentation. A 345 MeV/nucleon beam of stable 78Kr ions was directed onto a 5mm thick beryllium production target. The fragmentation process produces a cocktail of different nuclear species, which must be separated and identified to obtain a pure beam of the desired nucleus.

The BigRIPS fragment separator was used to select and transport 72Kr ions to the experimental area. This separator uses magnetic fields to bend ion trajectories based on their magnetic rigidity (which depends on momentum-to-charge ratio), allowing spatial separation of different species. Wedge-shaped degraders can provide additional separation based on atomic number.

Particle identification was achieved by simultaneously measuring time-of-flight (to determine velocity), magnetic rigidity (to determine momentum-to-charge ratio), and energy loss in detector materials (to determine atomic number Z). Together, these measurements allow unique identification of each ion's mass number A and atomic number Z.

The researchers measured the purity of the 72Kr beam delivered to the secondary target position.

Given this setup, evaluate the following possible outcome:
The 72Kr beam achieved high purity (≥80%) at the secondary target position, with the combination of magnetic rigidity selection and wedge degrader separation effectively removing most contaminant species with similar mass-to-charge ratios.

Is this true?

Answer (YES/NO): NO